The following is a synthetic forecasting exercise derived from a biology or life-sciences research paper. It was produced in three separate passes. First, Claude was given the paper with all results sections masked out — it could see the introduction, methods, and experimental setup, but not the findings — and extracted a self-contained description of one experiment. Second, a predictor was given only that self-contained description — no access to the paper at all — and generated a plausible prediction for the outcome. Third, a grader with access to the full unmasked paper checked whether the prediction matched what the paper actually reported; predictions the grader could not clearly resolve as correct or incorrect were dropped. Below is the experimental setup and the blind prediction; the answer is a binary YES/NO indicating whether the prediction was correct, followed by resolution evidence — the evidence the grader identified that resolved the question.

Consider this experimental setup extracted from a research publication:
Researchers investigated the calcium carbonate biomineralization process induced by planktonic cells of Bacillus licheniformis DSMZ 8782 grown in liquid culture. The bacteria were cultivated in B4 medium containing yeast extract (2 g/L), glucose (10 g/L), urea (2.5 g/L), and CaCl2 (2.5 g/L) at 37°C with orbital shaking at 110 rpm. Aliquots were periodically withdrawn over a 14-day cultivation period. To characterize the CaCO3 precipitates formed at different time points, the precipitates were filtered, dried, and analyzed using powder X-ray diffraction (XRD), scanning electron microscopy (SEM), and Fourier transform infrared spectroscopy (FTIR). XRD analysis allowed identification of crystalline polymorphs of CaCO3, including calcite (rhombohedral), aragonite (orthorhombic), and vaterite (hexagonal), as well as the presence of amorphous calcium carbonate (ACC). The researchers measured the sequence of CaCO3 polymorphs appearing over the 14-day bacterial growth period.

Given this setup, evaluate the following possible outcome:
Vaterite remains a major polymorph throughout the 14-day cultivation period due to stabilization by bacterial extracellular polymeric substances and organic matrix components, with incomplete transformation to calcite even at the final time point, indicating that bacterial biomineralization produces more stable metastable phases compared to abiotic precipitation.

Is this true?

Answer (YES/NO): NO